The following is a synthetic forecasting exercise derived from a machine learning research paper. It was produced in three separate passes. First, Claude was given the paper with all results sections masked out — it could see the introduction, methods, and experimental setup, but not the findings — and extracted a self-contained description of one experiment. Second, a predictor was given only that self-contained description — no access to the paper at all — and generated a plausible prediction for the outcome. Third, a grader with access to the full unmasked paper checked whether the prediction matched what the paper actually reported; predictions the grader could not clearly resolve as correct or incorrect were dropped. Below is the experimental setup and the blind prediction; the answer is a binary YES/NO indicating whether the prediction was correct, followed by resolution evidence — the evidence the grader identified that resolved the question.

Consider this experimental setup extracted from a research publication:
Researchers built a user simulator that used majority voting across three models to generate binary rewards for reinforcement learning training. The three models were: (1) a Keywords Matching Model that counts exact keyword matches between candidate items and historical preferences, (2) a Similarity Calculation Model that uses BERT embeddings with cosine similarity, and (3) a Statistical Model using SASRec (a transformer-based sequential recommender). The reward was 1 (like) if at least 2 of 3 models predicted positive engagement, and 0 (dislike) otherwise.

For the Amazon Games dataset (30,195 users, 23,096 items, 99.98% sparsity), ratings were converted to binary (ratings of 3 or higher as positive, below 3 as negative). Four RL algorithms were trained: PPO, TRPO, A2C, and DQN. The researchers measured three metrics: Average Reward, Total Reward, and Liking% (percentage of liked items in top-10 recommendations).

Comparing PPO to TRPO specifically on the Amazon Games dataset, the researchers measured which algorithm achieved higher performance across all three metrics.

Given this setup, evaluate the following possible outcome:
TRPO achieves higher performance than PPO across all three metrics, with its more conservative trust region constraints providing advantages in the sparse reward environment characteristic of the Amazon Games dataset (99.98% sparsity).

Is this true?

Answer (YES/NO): YES